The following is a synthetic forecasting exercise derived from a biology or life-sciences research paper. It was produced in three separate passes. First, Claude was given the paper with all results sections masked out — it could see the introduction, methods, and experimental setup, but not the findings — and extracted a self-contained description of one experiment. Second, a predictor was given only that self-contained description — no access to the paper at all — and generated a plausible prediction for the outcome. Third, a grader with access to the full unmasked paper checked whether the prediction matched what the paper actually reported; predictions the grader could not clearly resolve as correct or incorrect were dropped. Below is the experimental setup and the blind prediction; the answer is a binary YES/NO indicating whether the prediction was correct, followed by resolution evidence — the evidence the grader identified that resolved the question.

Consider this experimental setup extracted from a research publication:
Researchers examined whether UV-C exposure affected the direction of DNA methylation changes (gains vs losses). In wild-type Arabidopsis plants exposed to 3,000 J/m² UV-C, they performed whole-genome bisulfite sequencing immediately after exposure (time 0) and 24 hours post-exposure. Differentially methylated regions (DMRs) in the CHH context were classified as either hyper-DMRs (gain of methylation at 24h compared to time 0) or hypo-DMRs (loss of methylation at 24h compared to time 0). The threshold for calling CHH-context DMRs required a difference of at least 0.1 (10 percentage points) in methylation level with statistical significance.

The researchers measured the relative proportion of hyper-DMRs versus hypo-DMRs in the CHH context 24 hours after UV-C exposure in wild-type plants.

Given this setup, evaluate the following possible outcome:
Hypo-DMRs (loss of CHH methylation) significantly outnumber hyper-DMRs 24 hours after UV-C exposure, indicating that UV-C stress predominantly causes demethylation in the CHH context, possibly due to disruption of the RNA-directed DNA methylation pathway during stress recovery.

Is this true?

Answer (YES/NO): NO